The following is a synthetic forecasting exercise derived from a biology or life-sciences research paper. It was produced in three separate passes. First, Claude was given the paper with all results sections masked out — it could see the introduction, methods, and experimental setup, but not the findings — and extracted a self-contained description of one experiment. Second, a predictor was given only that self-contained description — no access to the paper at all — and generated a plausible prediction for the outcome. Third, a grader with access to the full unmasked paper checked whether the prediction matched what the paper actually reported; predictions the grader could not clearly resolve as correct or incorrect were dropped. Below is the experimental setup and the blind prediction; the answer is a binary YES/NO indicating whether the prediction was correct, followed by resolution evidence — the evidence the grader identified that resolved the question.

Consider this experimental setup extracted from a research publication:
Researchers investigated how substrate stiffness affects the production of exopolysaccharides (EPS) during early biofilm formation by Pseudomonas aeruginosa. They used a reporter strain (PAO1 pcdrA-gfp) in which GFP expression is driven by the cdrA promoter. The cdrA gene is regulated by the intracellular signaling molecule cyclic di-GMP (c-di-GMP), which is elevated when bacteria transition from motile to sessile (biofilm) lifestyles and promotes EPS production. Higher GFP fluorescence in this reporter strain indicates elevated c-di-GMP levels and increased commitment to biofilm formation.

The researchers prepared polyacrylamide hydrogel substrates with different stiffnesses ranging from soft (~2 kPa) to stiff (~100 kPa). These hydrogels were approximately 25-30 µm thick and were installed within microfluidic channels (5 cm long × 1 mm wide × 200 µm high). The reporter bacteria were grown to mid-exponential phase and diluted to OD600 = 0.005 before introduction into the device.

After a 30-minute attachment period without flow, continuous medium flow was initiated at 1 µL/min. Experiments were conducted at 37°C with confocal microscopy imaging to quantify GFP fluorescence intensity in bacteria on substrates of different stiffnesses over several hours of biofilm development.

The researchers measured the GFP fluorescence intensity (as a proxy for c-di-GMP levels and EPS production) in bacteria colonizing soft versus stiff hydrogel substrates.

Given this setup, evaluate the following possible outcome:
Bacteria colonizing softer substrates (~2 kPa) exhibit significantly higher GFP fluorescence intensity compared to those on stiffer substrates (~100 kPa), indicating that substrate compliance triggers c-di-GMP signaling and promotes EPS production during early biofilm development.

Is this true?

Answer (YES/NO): NO